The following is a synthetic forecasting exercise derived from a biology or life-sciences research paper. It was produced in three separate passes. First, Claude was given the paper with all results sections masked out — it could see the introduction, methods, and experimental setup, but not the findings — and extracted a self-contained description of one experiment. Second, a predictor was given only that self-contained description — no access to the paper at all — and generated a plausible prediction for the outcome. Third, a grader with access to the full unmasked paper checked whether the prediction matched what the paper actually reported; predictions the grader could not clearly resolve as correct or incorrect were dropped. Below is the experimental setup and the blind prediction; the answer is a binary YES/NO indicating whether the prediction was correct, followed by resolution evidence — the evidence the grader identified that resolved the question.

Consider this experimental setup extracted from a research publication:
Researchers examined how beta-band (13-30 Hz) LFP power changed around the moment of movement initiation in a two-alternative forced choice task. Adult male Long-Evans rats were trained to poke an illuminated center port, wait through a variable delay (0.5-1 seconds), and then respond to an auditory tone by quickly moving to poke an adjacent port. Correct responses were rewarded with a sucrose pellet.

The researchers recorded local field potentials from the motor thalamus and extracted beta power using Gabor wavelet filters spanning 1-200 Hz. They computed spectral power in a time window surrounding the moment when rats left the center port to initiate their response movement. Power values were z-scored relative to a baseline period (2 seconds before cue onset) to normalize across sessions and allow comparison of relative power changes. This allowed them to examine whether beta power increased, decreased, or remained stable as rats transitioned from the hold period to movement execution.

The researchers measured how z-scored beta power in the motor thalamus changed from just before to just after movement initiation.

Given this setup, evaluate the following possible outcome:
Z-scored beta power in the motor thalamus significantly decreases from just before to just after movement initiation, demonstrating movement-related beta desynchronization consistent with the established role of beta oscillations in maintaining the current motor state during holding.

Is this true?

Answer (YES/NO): NO